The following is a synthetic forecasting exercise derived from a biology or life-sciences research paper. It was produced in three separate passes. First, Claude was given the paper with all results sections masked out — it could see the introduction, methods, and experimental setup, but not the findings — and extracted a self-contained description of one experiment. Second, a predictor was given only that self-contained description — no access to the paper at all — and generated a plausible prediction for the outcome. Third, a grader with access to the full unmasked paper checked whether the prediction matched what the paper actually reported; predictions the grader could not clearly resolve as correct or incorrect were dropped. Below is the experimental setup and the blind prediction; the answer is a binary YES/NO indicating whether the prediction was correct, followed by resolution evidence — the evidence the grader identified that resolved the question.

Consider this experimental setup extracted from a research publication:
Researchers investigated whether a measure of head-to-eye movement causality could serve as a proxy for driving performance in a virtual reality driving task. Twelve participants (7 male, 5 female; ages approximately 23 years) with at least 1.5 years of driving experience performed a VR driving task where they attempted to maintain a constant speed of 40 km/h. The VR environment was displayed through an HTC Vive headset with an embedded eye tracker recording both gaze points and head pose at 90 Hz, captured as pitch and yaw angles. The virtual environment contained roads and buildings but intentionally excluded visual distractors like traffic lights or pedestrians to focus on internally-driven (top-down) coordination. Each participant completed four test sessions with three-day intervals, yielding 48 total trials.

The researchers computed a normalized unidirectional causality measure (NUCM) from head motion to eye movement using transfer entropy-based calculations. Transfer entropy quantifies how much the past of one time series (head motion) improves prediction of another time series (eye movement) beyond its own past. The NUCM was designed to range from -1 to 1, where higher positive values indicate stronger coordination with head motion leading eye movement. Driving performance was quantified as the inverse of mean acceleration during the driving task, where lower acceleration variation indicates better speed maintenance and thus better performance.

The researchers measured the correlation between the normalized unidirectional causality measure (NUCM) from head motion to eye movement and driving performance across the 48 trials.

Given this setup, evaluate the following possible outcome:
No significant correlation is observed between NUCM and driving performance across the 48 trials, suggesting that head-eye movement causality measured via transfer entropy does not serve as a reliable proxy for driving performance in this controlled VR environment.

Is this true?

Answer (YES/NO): NO